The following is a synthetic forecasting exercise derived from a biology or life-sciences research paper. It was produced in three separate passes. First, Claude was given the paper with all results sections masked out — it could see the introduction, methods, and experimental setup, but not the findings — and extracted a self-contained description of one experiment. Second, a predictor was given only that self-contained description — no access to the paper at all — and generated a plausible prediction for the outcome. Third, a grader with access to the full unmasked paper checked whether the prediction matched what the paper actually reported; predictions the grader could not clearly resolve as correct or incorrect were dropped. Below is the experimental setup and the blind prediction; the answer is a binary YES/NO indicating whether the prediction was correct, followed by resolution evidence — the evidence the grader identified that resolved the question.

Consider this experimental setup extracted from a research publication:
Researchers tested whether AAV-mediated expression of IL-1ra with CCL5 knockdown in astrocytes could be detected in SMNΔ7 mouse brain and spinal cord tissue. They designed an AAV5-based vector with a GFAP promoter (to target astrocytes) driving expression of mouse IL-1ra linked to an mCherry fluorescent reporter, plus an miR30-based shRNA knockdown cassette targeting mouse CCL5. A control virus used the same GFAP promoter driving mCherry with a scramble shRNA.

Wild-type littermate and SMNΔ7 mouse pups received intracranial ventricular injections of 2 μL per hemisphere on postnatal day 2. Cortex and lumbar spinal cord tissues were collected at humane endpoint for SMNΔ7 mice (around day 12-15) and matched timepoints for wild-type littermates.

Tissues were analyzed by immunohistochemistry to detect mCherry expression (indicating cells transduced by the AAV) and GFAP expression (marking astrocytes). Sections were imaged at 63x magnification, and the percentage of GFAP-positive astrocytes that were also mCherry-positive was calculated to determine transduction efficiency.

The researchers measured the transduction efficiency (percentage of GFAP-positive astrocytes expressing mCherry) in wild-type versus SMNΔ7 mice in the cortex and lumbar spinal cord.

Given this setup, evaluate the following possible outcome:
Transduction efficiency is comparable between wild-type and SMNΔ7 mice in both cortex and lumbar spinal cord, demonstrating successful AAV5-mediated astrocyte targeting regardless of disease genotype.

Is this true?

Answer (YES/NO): YES